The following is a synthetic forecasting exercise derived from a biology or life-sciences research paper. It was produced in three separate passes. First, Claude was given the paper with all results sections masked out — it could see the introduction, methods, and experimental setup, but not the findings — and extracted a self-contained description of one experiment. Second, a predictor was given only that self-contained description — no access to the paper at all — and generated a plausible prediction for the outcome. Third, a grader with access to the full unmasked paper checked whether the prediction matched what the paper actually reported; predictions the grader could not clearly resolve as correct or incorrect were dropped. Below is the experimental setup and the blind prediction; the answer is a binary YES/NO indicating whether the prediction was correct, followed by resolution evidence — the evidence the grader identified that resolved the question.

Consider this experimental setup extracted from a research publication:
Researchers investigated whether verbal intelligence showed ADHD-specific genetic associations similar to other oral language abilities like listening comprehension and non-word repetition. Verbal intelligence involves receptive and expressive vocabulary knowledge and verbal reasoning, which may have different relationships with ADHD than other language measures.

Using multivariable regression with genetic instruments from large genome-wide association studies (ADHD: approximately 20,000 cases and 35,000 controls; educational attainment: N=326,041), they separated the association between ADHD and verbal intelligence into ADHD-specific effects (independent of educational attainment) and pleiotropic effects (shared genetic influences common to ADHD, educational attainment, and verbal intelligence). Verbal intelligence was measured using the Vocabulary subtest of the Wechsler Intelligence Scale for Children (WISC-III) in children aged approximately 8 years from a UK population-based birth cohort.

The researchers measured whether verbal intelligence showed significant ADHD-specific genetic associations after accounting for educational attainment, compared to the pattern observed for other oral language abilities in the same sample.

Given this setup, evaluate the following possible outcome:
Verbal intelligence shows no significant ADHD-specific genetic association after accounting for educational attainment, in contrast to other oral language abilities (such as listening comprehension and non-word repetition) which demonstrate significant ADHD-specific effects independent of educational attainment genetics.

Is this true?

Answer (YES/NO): NO